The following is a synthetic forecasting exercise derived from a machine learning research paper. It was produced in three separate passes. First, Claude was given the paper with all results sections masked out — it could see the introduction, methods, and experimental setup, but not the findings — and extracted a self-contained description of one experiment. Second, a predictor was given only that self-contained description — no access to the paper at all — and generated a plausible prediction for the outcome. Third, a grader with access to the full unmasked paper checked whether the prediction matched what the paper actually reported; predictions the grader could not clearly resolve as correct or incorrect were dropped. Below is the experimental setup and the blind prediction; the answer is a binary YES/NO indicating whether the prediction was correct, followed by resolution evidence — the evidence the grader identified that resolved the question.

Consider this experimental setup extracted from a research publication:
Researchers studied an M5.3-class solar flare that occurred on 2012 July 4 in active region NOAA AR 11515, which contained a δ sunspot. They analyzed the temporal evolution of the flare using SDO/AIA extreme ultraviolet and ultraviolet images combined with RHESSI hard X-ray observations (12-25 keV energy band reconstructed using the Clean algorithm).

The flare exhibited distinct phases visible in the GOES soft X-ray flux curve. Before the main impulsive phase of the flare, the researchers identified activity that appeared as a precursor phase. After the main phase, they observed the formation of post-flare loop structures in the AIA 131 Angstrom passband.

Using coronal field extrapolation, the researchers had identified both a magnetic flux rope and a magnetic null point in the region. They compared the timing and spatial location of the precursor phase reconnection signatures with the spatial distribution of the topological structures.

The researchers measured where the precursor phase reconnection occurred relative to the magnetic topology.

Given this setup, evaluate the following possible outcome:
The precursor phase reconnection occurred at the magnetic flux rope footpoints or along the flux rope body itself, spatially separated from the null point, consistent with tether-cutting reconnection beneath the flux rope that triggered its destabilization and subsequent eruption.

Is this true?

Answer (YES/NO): NO